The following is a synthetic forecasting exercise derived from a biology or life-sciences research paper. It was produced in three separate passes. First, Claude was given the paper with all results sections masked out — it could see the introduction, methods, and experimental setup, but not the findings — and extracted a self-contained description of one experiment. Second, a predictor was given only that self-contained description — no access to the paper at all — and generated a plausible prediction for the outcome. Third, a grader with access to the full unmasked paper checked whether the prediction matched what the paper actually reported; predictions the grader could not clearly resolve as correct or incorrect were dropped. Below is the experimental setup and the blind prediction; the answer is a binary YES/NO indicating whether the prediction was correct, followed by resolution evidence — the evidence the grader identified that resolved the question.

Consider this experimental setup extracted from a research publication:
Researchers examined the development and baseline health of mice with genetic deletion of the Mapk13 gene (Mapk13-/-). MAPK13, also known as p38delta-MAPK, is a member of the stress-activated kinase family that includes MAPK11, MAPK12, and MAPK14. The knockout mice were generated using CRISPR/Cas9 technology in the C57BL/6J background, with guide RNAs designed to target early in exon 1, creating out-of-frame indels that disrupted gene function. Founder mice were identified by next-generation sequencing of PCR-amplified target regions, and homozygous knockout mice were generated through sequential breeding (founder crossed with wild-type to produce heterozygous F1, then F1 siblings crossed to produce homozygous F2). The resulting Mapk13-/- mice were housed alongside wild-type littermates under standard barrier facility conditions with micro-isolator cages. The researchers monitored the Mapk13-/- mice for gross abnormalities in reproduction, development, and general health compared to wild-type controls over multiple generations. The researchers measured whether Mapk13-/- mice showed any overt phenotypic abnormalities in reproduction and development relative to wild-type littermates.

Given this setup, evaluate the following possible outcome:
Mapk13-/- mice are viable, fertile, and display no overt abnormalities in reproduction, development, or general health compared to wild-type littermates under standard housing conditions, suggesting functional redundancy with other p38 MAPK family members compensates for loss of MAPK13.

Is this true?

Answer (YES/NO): YES